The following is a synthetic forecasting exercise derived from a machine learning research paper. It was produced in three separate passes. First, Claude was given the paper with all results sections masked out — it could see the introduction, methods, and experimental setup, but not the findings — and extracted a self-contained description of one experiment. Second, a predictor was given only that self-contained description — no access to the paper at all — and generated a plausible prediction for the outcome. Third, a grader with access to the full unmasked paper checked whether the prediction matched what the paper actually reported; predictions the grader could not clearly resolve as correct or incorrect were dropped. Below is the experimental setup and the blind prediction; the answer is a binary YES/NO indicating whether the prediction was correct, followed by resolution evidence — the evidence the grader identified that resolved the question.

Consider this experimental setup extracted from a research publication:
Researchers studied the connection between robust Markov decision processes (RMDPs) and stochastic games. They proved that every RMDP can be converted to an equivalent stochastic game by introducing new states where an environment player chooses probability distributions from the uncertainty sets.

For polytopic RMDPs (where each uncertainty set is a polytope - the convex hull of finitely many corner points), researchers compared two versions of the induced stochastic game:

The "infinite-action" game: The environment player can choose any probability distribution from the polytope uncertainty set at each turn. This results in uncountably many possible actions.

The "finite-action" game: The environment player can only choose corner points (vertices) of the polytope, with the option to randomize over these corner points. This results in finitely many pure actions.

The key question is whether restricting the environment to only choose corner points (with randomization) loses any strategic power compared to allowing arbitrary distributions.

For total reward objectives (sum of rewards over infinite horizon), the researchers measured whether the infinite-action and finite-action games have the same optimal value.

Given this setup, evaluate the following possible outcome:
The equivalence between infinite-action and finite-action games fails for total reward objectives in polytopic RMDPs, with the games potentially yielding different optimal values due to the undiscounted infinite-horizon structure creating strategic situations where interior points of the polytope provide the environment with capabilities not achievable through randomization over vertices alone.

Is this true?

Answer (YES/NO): NO